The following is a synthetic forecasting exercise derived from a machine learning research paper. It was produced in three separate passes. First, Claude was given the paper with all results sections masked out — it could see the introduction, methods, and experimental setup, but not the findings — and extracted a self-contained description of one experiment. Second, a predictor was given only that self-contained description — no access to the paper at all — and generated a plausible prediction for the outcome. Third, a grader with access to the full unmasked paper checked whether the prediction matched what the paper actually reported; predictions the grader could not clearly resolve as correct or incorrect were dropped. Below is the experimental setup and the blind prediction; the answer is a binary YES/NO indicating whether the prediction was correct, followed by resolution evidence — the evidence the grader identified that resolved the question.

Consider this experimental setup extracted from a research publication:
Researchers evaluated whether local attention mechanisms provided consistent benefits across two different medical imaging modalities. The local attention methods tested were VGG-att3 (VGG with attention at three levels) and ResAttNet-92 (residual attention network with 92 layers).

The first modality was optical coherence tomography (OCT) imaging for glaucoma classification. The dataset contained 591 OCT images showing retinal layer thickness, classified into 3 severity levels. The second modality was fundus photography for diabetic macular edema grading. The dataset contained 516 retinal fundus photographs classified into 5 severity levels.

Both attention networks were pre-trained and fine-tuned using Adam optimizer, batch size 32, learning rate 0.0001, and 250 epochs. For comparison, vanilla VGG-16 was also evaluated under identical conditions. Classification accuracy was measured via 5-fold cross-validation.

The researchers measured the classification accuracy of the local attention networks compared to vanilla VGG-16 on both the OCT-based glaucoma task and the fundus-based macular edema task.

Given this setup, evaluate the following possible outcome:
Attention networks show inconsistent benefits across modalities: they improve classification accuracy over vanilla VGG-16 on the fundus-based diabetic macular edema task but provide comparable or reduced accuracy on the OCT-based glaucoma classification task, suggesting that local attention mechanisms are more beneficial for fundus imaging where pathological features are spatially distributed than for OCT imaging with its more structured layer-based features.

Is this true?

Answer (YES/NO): NO